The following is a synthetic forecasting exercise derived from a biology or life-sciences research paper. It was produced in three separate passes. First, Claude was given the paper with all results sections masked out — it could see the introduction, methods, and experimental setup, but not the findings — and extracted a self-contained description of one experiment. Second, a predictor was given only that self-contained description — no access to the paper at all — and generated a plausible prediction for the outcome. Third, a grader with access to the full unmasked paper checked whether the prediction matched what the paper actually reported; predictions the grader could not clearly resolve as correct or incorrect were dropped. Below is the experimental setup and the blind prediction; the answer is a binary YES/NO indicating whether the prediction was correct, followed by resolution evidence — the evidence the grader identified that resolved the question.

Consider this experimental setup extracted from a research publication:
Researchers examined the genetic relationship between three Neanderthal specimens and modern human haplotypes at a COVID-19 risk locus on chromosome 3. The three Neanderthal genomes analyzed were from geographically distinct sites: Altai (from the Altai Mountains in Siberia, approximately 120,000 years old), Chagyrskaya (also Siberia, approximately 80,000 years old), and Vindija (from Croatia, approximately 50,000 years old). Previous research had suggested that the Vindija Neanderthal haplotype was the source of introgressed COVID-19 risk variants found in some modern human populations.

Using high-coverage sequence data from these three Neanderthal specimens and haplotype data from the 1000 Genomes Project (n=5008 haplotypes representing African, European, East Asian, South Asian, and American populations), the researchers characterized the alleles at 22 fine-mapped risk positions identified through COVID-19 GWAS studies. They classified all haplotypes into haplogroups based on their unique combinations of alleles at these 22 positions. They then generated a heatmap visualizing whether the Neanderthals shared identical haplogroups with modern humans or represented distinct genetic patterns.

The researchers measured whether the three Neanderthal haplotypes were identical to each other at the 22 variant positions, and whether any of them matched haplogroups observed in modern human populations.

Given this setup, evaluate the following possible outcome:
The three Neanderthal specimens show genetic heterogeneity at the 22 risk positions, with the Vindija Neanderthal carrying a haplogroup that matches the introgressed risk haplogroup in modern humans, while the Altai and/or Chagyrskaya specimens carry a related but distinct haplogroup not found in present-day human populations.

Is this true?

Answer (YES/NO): NO